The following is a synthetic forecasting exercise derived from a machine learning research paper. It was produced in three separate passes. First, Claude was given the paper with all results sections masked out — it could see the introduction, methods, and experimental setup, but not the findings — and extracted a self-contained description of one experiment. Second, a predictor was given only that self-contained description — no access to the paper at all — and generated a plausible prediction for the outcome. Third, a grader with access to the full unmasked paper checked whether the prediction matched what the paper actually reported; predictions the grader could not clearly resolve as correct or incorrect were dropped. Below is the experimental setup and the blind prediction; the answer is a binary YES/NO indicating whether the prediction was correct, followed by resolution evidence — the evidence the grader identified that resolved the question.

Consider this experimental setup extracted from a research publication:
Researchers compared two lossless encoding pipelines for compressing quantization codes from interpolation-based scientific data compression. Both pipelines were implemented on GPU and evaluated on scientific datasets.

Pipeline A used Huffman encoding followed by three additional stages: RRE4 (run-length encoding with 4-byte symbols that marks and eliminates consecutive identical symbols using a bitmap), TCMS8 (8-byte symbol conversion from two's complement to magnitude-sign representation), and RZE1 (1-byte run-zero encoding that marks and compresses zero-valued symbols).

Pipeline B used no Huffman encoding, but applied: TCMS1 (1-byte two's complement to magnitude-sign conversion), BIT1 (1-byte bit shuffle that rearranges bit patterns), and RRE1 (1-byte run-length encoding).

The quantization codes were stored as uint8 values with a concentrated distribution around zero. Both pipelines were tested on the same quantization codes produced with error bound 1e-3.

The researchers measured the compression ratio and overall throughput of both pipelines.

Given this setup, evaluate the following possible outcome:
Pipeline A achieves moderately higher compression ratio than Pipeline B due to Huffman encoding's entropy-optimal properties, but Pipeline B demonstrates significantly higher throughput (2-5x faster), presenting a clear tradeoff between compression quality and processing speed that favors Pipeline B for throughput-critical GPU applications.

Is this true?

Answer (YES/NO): NO